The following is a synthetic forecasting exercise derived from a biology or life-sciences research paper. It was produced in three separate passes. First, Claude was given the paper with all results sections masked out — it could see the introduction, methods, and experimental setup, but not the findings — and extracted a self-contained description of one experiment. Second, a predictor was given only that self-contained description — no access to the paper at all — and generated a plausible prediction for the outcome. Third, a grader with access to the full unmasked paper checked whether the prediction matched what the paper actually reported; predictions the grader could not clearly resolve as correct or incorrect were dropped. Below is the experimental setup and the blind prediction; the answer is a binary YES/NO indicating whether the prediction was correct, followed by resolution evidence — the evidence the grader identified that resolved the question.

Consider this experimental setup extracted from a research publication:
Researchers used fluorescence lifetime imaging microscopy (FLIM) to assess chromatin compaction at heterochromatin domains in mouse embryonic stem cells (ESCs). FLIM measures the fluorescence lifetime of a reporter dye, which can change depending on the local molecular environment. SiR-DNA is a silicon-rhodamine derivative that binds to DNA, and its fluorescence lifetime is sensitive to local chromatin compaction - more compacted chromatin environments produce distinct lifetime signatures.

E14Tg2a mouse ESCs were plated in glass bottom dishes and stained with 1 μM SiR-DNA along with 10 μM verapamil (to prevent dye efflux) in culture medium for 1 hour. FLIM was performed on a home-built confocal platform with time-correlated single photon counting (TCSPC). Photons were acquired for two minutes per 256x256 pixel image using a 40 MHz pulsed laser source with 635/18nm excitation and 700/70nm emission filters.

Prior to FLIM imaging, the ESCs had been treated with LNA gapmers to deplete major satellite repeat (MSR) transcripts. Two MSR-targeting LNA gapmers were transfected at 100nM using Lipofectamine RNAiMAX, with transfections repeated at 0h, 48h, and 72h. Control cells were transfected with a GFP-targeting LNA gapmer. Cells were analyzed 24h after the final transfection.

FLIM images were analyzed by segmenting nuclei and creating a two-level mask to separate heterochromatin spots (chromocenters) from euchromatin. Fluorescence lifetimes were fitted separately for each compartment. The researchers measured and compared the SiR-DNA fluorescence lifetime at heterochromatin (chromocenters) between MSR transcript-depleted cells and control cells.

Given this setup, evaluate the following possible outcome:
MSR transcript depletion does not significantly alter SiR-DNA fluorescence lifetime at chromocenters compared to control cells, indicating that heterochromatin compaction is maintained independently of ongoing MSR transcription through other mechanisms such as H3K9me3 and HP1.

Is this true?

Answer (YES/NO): NO